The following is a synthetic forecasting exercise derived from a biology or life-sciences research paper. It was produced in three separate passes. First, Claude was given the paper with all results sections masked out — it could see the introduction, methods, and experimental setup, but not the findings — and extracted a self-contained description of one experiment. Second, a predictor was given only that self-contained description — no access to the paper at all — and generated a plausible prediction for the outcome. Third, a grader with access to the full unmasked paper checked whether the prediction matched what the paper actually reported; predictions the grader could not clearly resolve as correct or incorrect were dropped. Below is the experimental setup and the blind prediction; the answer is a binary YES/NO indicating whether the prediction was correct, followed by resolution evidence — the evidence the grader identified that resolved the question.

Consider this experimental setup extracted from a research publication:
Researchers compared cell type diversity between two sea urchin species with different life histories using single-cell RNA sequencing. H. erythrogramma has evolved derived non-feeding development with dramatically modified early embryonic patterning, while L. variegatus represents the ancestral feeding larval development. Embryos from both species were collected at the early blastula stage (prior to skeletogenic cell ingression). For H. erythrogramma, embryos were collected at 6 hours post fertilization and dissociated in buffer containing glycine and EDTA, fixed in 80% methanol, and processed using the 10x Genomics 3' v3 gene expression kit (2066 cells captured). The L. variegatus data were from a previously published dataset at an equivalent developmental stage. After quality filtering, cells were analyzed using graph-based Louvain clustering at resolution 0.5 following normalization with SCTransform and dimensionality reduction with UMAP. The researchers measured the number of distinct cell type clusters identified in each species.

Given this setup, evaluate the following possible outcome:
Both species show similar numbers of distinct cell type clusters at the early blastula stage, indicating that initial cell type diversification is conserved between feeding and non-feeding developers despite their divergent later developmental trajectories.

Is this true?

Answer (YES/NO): NO